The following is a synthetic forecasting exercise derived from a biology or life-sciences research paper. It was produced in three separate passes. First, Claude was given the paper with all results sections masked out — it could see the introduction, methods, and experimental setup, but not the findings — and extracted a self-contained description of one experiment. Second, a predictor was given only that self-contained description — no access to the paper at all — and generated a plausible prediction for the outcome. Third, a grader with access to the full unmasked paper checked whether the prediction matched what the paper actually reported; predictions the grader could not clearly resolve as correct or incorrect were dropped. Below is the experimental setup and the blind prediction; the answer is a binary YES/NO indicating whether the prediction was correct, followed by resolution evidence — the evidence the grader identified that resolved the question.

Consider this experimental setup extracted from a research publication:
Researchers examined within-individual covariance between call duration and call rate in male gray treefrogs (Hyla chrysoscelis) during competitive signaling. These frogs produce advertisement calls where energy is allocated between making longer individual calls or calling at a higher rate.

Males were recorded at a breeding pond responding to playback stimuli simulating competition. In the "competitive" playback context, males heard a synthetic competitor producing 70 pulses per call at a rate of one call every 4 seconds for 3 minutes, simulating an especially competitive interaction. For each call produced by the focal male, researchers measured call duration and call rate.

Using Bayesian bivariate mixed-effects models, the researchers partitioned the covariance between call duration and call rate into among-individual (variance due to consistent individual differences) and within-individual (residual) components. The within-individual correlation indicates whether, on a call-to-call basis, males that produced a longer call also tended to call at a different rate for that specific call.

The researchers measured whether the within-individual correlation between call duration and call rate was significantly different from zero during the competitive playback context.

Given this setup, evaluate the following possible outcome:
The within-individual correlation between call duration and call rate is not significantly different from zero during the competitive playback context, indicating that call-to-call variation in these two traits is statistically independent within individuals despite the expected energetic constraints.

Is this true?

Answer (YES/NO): YES